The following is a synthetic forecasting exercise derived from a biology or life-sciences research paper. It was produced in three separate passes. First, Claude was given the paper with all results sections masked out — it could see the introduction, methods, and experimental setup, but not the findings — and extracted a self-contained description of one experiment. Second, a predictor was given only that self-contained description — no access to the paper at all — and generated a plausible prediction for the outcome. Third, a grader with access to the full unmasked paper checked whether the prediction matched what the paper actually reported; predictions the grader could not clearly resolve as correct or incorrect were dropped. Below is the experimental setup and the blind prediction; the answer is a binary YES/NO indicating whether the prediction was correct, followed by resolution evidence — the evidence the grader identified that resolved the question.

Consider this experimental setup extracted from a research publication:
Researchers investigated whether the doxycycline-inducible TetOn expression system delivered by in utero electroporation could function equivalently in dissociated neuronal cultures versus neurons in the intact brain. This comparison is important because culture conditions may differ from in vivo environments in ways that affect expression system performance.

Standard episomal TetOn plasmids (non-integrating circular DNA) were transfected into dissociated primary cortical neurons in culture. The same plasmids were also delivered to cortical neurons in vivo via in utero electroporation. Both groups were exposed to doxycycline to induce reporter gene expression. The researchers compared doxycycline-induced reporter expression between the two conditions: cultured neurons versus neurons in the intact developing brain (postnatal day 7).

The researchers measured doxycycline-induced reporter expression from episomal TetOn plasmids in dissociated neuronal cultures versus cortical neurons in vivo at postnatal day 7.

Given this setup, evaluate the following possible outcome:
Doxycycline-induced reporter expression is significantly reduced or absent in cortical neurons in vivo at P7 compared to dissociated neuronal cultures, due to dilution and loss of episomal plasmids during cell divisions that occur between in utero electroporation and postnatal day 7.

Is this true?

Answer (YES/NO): NO